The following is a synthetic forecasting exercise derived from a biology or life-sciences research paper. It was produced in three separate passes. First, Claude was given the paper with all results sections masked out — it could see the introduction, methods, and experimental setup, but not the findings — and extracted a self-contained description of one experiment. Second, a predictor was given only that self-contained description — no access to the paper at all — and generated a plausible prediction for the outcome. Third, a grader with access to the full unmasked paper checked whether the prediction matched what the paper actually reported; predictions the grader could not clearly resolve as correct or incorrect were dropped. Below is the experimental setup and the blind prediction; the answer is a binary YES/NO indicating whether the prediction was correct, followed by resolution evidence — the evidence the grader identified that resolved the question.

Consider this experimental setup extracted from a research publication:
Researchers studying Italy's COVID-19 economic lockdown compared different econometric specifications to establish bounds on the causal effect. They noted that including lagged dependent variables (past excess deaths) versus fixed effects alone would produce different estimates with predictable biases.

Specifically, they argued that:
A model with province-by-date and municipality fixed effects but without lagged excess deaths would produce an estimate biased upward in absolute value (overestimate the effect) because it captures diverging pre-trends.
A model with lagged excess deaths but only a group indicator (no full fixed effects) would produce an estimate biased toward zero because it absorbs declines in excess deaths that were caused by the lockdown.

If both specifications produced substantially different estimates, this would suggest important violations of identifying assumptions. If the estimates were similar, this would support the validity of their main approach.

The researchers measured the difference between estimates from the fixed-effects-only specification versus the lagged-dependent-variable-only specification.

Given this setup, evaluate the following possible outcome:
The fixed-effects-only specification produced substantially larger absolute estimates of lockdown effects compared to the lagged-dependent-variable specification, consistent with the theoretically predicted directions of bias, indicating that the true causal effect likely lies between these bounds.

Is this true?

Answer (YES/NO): YES